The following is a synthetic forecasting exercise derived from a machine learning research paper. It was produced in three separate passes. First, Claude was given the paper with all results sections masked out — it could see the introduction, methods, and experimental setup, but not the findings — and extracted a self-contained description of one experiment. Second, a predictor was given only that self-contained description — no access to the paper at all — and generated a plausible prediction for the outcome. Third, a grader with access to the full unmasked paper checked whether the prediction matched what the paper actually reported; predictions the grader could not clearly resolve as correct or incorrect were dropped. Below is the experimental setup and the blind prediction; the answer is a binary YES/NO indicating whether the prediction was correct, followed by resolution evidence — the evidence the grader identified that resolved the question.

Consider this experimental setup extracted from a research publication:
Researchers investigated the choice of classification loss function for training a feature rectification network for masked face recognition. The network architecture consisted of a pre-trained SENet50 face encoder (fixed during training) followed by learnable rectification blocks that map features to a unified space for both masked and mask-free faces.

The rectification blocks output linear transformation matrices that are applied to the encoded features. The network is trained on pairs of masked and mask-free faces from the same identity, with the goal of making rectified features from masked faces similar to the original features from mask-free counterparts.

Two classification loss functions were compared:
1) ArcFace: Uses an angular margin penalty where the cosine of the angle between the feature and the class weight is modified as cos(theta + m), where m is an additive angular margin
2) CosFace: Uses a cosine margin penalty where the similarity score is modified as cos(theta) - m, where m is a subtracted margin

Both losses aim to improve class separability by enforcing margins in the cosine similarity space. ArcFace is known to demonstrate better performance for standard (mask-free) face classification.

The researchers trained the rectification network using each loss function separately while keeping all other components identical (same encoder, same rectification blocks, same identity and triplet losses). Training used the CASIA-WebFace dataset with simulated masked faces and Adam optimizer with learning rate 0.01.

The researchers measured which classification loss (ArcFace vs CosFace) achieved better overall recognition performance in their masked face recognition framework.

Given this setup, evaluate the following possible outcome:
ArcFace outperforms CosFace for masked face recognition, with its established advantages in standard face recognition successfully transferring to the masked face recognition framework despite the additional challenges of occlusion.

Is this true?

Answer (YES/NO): NO